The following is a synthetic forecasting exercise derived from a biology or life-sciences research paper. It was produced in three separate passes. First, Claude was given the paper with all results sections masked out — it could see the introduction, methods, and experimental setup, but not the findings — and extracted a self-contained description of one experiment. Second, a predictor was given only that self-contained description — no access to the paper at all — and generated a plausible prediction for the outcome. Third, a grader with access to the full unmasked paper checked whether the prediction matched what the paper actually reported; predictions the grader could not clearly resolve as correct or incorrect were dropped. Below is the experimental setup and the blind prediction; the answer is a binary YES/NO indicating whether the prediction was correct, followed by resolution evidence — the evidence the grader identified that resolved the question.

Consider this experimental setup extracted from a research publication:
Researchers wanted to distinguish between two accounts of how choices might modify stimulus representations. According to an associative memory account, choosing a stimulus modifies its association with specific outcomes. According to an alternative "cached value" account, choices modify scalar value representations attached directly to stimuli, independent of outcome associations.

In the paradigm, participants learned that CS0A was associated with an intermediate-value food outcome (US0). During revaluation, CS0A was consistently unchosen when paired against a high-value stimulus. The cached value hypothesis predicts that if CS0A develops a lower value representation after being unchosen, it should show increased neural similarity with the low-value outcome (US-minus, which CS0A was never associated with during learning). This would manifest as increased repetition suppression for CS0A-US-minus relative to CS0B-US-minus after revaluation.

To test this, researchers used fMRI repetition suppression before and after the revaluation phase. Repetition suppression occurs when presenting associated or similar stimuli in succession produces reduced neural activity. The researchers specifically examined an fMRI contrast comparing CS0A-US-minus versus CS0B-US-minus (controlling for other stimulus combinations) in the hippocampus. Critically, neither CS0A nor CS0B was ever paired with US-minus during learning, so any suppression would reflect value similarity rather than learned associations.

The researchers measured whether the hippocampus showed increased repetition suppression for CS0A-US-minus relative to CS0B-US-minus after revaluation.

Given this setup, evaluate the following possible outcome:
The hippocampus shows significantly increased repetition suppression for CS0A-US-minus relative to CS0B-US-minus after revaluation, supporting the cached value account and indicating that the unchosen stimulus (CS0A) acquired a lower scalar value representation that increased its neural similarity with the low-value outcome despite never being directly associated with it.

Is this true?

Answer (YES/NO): NO